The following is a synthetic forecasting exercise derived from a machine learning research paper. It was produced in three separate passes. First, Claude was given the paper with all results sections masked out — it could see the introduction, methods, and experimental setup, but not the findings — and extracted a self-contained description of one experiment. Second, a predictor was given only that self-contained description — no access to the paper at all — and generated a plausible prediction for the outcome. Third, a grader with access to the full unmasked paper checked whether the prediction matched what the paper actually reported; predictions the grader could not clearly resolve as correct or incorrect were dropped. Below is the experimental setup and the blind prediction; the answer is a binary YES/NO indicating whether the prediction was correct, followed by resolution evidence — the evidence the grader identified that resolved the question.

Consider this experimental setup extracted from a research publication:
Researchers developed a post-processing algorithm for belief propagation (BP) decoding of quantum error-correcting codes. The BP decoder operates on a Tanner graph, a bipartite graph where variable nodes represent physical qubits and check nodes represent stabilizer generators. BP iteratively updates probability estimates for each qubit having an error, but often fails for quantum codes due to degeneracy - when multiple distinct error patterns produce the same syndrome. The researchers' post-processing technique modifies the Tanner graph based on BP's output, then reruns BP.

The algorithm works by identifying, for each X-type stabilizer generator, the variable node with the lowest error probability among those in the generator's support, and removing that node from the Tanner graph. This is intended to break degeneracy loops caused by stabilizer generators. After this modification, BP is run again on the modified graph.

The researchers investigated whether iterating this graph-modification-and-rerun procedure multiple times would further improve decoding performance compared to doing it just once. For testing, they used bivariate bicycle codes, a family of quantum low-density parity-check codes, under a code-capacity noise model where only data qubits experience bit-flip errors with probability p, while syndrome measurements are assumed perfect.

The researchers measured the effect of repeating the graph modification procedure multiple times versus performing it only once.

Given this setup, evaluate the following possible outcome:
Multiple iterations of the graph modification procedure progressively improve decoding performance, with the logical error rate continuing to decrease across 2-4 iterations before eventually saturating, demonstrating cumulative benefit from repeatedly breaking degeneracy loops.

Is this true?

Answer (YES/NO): NO